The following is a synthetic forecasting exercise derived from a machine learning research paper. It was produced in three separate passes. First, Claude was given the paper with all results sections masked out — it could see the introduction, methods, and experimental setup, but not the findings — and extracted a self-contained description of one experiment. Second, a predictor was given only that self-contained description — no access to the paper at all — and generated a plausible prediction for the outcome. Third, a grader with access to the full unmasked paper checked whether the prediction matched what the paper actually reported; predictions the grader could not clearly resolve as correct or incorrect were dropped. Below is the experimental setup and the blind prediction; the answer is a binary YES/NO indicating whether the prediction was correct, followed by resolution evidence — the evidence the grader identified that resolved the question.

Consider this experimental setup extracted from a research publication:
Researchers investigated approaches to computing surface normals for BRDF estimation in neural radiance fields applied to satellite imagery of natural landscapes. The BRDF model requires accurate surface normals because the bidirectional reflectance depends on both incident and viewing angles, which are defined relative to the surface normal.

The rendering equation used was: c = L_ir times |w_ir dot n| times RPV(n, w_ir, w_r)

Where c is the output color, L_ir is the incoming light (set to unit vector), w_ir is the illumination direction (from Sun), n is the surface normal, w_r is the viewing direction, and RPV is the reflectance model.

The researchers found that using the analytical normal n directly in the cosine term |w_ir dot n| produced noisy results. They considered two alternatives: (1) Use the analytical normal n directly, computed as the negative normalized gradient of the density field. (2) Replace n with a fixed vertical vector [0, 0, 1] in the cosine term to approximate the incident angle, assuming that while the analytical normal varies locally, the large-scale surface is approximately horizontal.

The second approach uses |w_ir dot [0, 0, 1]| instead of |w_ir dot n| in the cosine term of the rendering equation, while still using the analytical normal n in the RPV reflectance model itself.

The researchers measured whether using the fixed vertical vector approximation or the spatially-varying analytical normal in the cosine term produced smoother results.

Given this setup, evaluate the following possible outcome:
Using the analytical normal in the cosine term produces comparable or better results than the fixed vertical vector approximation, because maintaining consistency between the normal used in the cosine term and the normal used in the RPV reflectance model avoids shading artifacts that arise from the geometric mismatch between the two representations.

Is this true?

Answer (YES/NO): NO